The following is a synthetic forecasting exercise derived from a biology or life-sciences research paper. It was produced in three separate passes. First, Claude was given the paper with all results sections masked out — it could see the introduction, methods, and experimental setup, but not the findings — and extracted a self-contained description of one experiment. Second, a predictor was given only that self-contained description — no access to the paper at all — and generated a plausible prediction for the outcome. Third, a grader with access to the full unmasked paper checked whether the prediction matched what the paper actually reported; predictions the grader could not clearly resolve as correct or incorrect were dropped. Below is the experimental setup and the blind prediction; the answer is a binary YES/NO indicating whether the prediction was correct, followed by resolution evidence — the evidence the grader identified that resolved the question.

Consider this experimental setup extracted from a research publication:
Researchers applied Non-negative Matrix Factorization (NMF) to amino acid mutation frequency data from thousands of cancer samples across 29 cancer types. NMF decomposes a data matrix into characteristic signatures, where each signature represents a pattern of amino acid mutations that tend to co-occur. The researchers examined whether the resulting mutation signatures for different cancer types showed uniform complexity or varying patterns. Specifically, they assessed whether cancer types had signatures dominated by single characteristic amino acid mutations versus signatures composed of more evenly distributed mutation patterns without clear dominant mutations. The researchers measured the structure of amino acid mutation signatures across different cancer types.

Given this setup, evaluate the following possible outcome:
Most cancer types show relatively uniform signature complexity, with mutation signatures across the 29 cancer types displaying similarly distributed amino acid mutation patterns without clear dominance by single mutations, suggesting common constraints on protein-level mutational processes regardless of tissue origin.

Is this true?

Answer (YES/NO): NO